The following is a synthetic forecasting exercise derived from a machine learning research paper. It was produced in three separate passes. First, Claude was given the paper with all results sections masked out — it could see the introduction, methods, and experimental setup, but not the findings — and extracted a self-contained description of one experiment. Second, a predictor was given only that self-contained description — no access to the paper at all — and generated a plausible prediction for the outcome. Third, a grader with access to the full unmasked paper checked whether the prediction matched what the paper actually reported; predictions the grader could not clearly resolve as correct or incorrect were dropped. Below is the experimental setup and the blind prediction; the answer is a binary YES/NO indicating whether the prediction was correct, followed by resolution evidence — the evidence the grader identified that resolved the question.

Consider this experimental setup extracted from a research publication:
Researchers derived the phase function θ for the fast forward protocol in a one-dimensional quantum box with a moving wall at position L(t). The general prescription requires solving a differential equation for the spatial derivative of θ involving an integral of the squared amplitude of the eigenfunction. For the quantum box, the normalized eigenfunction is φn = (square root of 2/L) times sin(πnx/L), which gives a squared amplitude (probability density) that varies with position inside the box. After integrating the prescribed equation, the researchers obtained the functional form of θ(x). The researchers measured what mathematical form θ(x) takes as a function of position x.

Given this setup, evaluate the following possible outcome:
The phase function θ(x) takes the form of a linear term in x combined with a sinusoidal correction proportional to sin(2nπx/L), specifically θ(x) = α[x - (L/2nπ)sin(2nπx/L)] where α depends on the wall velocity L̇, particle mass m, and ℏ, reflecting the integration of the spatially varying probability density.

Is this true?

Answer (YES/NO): NO